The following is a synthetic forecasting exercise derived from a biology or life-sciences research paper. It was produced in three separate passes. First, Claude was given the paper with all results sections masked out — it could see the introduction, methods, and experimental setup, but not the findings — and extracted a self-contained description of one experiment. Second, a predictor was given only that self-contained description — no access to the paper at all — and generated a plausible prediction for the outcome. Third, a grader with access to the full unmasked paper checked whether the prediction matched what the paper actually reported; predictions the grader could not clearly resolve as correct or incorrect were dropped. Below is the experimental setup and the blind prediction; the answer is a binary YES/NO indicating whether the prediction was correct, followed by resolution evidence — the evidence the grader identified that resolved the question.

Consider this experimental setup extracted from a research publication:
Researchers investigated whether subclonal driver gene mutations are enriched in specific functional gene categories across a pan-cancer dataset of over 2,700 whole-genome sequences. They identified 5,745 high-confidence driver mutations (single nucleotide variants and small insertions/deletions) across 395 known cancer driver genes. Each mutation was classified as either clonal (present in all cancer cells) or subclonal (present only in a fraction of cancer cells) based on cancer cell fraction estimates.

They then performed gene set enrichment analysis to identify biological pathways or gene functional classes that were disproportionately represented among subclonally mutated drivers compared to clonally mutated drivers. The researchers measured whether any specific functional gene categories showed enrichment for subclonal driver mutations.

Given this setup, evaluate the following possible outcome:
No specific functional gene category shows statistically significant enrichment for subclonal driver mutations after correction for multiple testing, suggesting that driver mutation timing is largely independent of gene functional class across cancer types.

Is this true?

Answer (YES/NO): NO